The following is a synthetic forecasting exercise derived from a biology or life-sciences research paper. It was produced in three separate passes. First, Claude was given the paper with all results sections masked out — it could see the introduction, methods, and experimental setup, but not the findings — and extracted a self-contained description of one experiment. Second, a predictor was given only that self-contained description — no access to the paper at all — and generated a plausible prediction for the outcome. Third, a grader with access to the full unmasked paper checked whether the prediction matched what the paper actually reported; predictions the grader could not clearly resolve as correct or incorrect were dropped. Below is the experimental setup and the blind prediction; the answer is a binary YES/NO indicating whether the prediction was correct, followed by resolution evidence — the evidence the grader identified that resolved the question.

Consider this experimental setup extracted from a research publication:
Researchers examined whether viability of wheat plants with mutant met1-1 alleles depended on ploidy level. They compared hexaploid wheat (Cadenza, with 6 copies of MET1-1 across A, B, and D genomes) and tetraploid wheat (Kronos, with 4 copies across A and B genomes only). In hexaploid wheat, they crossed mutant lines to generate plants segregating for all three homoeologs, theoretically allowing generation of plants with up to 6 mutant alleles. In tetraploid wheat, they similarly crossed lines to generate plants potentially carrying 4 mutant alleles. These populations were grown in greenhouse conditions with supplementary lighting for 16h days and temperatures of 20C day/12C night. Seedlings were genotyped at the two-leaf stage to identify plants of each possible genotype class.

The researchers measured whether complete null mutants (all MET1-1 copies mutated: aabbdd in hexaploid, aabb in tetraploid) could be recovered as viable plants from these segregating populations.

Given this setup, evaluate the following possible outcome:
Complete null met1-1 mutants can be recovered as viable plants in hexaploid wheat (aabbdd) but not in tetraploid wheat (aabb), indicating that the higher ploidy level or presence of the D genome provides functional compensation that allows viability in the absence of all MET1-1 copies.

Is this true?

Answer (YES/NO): NO